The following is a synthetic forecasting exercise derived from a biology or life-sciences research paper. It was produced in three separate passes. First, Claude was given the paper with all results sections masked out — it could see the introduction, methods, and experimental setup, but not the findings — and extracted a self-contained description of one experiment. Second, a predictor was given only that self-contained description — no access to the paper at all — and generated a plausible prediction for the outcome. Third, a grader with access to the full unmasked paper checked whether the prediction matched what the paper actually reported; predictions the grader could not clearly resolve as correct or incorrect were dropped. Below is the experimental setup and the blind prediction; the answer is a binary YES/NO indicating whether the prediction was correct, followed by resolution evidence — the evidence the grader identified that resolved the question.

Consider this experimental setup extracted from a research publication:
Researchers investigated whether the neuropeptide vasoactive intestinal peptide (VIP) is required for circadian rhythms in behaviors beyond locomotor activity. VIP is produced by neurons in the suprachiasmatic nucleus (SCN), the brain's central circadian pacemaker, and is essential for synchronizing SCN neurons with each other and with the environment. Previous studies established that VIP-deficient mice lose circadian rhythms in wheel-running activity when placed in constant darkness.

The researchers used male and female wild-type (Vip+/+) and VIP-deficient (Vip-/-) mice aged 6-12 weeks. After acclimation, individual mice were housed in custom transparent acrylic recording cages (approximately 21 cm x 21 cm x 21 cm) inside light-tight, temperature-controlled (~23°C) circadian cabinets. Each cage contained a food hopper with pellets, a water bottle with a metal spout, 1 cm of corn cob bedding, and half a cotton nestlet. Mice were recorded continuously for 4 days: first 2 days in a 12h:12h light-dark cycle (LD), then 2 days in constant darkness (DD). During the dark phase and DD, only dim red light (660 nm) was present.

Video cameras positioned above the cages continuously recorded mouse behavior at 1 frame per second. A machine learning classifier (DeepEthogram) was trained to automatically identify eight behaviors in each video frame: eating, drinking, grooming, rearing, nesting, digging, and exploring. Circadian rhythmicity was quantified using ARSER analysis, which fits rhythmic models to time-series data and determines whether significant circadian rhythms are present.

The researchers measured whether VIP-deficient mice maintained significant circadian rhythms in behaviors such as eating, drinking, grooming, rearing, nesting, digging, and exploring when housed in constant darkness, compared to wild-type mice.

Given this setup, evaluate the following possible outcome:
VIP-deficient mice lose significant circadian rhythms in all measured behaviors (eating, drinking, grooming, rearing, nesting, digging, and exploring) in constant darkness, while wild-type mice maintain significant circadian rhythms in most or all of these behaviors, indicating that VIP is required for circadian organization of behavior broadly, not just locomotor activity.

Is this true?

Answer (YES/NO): NO